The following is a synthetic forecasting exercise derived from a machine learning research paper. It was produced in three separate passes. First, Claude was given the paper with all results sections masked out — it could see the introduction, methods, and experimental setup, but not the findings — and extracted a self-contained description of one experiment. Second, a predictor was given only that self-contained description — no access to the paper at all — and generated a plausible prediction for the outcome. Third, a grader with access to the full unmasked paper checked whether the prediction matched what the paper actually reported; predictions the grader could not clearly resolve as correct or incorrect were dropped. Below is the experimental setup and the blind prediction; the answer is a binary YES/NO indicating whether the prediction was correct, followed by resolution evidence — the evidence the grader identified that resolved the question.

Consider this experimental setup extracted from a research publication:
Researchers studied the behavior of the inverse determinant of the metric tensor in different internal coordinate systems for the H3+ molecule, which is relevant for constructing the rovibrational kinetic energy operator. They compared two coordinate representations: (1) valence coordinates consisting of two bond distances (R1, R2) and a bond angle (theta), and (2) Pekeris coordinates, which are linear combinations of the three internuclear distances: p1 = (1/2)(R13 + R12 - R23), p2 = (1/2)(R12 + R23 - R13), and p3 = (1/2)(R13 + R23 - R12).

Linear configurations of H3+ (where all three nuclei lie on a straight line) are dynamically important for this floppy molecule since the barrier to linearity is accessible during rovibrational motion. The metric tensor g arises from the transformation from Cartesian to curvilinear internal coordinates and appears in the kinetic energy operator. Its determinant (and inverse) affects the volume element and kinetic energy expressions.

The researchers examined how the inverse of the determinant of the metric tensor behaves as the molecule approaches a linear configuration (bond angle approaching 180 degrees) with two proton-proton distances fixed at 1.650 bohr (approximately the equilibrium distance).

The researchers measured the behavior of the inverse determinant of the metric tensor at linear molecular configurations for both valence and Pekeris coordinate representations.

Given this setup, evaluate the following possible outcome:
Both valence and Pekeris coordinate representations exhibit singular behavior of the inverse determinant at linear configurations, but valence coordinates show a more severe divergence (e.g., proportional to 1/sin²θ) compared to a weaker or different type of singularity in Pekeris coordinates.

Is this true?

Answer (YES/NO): NO